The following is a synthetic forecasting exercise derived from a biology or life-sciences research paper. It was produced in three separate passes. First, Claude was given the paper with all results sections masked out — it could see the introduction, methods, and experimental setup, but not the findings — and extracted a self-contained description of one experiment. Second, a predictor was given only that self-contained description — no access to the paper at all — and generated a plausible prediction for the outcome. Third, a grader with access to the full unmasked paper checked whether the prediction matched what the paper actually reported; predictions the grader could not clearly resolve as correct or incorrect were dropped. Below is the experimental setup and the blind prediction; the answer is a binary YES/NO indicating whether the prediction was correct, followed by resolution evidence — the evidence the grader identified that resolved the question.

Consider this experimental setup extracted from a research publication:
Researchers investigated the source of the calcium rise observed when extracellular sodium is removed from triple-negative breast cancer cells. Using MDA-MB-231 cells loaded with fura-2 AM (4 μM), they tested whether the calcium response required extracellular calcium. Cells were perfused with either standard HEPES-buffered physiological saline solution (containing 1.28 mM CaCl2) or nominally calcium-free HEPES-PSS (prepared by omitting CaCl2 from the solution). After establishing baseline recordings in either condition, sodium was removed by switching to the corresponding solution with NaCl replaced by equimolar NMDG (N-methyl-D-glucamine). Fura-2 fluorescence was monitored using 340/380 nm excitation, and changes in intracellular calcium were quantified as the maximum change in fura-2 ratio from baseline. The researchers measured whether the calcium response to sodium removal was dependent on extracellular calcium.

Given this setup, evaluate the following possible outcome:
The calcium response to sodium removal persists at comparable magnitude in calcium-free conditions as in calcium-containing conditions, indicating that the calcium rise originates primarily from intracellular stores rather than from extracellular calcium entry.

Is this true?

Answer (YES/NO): YES